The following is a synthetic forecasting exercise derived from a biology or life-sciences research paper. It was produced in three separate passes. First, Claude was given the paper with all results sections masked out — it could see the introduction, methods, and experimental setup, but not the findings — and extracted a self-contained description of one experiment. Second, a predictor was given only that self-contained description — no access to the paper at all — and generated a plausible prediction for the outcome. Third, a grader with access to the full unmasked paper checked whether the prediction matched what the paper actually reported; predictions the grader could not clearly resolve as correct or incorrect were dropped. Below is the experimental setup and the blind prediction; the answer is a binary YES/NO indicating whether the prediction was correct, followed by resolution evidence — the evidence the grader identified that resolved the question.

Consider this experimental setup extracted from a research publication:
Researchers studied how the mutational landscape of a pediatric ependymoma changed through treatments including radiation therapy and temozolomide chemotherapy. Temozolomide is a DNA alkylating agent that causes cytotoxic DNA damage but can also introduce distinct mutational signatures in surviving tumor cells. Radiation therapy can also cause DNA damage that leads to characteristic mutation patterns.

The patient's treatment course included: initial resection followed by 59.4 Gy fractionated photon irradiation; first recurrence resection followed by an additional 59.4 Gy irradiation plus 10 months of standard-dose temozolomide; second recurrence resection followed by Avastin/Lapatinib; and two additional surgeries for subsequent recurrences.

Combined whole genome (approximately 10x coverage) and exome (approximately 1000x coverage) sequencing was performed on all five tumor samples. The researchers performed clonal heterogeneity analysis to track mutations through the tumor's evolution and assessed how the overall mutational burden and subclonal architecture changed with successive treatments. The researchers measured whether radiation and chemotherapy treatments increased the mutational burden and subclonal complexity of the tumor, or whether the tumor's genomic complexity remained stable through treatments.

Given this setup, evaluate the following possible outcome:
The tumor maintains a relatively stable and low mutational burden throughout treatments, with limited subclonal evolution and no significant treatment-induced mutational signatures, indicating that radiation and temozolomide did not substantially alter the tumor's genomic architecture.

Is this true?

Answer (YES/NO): NO